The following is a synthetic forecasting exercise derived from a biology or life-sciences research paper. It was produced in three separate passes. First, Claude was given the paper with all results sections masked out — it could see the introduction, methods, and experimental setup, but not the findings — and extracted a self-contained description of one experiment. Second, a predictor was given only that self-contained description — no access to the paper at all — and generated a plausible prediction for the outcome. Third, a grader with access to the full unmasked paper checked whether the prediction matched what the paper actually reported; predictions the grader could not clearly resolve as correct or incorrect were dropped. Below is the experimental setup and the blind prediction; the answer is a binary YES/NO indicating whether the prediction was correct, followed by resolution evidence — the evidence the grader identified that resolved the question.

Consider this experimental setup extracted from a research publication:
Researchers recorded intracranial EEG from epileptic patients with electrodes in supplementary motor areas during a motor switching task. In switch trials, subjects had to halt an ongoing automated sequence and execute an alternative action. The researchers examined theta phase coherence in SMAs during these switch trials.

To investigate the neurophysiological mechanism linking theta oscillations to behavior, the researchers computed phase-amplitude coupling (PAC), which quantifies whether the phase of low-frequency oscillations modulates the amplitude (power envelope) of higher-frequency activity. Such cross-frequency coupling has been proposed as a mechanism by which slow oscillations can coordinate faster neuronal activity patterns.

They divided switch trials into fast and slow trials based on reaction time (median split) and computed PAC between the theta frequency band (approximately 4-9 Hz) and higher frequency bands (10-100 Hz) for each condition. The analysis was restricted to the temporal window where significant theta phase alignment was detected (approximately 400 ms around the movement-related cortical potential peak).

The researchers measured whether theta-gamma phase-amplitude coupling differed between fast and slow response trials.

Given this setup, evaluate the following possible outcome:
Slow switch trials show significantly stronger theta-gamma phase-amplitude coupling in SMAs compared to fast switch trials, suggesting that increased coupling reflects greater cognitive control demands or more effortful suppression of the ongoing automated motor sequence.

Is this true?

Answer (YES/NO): NO